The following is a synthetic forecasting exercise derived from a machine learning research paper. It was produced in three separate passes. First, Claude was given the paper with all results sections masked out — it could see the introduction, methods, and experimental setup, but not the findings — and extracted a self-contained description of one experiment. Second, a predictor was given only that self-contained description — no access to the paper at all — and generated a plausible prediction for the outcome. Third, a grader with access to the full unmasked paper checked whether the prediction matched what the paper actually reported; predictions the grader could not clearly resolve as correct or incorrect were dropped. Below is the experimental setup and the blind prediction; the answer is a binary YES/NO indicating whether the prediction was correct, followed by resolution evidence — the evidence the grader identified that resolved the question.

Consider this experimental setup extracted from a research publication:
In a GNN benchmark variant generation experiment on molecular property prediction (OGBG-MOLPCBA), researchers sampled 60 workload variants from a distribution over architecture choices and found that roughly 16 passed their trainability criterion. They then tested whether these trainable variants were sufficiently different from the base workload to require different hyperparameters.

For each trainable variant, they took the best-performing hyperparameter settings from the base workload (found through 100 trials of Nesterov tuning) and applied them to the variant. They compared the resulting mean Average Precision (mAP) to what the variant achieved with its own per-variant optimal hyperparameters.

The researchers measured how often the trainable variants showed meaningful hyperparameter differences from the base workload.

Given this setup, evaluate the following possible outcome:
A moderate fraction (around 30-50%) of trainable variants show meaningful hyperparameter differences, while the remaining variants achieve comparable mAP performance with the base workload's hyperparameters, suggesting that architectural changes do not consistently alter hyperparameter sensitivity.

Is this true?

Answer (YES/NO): NO